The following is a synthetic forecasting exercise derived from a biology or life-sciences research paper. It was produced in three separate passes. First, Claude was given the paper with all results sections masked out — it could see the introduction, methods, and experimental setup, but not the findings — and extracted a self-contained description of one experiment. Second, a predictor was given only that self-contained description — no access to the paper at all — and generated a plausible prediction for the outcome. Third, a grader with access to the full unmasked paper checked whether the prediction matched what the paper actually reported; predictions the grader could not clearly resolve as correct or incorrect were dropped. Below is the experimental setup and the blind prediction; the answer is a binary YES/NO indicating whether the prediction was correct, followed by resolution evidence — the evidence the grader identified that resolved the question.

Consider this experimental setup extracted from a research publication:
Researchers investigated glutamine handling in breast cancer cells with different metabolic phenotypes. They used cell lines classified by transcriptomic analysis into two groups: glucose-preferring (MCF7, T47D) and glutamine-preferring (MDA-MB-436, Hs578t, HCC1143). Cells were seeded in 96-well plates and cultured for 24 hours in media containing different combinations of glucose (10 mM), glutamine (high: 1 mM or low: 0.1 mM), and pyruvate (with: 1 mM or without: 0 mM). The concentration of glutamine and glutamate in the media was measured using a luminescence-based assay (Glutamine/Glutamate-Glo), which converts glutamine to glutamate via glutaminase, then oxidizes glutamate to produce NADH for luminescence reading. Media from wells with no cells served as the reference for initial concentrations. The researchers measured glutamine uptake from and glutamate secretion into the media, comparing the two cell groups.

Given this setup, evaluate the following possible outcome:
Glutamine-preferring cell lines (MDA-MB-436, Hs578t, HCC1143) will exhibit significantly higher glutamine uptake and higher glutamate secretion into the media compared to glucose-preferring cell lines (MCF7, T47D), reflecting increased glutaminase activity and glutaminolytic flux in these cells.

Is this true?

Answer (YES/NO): YES